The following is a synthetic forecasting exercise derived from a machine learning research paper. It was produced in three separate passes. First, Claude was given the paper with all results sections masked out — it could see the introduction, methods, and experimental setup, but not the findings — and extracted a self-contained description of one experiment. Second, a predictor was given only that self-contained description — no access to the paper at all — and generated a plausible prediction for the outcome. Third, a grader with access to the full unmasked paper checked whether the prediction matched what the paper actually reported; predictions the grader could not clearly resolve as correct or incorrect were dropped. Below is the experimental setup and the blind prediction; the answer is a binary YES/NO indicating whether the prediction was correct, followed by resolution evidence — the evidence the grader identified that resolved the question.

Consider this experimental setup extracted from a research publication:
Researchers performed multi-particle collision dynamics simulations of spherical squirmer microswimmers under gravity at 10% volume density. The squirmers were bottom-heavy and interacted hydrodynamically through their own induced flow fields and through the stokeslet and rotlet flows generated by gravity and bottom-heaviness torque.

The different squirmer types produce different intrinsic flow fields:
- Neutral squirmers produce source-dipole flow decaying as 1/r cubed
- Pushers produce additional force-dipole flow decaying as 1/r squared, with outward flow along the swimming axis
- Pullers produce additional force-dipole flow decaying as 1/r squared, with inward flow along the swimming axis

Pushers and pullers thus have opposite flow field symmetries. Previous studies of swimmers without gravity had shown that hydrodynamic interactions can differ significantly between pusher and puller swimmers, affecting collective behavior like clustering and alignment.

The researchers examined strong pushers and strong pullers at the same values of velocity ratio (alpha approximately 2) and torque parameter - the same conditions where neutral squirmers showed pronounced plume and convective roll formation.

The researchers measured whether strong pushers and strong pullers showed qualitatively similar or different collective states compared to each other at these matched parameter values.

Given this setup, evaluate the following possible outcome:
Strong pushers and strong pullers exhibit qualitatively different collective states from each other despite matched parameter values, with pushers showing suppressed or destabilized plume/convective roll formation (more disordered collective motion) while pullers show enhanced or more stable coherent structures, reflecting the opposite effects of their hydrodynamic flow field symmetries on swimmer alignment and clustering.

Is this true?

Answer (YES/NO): YES